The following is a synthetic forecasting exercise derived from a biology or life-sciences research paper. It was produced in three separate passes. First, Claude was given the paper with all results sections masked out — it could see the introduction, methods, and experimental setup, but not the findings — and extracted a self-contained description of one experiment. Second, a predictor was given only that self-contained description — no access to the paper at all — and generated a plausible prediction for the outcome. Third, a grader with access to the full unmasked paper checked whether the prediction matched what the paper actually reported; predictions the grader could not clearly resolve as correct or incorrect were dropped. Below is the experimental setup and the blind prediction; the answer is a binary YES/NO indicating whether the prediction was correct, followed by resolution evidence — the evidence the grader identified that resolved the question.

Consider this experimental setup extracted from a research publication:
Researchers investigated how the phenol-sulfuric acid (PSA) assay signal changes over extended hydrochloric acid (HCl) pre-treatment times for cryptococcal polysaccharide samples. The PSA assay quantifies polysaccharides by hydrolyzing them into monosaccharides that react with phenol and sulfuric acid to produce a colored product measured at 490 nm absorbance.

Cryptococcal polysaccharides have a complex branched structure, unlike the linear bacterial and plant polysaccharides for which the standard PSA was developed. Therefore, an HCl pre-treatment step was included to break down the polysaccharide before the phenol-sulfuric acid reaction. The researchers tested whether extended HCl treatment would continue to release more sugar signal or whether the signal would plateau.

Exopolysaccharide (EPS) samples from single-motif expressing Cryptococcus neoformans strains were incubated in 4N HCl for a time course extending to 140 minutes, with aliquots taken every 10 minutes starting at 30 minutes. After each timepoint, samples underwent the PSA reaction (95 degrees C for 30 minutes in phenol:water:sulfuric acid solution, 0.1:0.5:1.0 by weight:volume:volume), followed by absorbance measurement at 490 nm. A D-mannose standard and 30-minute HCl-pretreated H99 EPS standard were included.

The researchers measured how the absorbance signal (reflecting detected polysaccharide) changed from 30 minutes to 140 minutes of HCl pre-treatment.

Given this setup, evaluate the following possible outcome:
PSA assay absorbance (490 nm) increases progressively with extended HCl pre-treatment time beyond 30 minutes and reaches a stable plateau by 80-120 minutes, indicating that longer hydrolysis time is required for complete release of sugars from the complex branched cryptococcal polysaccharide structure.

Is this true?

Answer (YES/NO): NO